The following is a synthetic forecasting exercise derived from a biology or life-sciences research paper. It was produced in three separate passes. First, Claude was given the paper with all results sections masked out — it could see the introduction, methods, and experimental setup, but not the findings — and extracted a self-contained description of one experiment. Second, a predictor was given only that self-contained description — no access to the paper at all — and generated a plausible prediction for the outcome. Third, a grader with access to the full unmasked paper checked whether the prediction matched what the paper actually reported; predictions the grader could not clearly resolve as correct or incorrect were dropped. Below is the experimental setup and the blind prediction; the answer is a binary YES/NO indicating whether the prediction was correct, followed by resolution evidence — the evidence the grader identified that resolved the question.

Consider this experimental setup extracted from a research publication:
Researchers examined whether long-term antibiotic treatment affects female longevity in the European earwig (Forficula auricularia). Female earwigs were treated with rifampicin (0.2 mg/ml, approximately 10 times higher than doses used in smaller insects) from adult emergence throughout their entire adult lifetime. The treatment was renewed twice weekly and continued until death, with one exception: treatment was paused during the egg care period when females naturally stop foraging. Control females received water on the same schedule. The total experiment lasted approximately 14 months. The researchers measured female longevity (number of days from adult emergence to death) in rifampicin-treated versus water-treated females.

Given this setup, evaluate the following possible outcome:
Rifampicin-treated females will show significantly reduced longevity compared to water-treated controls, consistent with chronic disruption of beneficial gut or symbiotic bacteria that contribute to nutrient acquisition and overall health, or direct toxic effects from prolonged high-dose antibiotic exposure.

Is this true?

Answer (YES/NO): NO